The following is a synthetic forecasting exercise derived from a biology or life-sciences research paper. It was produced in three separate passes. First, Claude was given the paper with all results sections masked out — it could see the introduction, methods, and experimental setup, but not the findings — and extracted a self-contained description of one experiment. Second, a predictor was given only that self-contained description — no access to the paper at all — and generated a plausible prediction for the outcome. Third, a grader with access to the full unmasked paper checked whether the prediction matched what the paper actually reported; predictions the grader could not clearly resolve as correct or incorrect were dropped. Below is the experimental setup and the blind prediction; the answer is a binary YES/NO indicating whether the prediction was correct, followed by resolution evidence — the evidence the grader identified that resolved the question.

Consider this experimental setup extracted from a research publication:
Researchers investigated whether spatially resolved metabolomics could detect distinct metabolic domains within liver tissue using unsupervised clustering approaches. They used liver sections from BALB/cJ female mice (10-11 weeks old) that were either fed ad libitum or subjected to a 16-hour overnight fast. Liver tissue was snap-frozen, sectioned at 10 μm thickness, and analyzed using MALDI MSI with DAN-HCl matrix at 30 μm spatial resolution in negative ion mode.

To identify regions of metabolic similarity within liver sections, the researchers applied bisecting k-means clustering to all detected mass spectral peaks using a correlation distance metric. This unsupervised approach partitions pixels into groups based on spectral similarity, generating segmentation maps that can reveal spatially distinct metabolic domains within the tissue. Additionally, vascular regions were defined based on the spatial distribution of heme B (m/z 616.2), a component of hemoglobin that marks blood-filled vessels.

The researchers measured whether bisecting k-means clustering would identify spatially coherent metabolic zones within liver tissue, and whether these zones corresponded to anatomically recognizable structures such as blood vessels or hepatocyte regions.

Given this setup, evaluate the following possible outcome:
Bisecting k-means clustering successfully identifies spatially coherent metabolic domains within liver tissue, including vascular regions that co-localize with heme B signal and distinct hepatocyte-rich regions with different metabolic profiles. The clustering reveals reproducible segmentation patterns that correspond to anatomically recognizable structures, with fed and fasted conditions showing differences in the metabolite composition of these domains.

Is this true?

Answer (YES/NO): YES